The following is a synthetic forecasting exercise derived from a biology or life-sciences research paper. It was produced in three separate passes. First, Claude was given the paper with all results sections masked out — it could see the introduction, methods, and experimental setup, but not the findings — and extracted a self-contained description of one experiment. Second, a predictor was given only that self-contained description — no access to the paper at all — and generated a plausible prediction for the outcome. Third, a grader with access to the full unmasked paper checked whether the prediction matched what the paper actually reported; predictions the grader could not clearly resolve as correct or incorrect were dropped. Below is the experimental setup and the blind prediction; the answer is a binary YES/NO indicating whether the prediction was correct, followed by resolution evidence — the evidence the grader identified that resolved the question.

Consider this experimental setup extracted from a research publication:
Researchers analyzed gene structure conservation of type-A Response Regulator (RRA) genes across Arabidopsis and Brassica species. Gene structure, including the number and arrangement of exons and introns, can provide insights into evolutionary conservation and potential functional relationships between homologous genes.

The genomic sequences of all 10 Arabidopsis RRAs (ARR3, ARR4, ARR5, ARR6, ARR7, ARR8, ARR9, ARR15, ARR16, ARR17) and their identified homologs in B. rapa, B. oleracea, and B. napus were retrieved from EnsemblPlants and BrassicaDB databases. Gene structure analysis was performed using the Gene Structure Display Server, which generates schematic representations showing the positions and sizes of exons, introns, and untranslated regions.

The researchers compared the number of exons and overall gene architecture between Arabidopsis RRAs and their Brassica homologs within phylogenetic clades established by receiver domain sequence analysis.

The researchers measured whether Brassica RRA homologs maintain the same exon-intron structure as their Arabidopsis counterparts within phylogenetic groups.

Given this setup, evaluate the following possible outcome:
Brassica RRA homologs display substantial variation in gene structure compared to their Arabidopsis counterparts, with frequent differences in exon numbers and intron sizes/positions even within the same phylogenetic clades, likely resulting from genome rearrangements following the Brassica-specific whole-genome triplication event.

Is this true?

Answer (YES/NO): NO